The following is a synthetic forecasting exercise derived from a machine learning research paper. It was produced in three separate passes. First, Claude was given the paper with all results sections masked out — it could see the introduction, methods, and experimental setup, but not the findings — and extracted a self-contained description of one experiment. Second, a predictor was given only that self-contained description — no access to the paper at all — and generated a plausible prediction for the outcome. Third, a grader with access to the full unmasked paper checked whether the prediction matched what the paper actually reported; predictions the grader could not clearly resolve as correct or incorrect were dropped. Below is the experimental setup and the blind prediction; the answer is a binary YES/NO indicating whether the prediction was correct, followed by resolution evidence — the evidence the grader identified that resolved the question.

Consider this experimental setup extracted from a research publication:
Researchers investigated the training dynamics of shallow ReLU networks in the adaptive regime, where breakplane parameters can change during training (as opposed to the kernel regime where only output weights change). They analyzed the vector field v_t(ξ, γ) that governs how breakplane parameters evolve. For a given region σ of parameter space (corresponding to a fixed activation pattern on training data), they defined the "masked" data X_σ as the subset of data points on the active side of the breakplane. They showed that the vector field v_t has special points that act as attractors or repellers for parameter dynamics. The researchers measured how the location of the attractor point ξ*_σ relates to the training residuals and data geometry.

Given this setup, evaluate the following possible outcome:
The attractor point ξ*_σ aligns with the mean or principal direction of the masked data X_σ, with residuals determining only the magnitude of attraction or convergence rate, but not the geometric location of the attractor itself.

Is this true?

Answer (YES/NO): NO